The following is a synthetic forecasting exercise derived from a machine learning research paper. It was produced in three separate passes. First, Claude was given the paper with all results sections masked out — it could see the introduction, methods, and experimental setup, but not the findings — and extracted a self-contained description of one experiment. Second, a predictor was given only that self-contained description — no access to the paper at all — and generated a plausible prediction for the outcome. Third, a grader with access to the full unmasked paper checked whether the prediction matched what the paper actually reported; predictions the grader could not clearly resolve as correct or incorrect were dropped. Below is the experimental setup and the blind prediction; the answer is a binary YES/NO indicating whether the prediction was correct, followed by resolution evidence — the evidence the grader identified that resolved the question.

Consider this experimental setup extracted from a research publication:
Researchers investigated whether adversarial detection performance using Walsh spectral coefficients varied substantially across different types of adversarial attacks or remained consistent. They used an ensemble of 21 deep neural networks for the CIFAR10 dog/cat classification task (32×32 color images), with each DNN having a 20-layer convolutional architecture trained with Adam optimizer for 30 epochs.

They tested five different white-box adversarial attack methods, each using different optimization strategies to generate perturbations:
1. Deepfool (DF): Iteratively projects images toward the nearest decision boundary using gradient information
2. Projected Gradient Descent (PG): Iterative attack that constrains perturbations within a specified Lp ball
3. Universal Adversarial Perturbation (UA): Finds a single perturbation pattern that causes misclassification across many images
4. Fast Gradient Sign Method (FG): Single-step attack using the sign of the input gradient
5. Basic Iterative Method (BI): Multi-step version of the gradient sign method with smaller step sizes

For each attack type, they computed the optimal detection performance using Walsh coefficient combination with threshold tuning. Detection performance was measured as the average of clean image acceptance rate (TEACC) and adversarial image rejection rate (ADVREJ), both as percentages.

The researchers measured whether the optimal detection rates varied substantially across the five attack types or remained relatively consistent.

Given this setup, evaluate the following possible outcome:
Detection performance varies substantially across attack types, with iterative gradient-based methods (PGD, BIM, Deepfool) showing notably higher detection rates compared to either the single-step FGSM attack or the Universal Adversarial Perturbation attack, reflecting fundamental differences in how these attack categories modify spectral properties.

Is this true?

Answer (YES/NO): NO